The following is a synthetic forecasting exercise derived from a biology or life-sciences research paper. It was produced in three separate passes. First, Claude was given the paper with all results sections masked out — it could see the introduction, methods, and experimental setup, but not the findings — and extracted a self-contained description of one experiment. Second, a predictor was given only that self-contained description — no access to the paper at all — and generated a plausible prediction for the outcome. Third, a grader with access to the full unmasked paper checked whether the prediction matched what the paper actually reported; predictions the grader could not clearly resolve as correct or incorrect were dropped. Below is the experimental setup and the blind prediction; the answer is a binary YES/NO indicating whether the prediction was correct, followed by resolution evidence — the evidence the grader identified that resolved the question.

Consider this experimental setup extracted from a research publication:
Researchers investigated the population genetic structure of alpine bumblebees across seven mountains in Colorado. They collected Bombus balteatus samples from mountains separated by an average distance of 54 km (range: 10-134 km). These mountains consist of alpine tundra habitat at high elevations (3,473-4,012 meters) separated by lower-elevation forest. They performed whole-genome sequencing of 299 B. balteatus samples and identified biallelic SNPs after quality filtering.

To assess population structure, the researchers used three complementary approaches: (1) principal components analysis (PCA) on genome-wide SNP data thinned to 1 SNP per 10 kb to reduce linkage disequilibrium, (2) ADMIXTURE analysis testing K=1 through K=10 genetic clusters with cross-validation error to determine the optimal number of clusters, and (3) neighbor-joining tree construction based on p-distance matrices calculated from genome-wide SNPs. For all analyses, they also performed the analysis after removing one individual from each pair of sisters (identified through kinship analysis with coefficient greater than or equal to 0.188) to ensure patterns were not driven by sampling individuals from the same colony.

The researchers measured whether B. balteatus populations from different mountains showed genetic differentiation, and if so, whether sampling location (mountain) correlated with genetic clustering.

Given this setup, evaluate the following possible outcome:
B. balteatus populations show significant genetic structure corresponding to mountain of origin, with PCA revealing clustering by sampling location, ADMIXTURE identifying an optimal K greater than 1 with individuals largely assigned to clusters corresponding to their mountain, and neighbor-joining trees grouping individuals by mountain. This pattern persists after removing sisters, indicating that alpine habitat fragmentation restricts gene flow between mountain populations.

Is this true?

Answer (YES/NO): NO